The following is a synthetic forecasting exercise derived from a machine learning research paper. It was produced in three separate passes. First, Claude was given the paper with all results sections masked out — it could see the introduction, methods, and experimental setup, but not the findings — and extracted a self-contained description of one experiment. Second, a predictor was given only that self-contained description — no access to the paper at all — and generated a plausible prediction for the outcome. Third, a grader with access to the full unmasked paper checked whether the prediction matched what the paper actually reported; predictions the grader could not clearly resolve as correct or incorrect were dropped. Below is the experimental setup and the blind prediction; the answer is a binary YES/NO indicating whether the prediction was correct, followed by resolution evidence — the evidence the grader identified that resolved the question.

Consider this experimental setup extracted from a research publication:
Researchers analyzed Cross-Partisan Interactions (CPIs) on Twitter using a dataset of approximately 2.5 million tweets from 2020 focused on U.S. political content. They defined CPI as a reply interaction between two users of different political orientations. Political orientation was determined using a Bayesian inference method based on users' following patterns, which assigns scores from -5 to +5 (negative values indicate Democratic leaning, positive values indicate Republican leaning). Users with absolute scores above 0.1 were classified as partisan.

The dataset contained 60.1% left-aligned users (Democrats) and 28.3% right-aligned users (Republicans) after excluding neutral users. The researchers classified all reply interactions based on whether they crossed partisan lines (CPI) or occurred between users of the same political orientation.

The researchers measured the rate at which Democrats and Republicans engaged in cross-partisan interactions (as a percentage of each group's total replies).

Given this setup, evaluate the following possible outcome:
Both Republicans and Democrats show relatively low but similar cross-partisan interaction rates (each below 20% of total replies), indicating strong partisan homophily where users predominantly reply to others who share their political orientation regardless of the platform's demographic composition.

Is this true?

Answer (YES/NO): NO